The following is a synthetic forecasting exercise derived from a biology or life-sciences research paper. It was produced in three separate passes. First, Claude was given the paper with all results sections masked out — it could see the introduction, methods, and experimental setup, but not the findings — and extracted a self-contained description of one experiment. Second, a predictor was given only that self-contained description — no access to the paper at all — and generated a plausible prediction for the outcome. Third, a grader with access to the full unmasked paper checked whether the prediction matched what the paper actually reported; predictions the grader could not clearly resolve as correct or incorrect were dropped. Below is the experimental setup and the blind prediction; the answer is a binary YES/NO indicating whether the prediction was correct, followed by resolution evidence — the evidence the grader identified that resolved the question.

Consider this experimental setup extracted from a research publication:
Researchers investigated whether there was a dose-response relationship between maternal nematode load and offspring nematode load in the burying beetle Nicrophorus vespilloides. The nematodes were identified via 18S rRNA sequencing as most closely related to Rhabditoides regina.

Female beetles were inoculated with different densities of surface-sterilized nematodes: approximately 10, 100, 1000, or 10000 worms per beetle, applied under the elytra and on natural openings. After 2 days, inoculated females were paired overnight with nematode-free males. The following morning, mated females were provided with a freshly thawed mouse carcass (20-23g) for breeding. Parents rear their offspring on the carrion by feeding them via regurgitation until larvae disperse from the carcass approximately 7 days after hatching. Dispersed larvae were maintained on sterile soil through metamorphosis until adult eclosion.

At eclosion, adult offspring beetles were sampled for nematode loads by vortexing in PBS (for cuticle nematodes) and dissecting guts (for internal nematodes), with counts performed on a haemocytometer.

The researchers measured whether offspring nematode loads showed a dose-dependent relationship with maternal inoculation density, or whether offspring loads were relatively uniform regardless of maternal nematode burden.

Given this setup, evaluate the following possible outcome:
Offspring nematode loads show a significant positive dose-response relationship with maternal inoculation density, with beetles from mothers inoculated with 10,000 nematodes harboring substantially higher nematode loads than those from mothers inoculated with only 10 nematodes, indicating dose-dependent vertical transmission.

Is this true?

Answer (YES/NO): NO